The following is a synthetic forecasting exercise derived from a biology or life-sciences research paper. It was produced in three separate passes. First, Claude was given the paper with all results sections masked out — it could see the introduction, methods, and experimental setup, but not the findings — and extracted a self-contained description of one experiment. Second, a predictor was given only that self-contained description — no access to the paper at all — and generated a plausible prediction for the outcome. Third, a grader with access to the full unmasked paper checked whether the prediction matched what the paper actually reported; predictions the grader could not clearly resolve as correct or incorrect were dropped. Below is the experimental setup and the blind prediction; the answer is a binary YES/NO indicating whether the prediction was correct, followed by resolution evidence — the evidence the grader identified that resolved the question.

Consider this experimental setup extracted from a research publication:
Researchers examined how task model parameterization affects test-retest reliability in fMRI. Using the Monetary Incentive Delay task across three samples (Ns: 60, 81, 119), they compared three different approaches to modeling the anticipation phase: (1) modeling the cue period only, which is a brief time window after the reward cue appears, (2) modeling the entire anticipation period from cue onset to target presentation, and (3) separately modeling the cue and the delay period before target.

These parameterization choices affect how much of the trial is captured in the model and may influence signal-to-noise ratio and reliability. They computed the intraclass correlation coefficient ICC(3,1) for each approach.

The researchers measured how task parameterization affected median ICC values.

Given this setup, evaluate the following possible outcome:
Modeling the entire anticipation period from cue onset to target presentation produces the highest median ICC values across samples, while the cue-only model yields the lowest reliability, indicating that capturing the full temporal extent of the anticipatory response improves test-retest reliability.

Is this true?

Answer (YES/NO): NO